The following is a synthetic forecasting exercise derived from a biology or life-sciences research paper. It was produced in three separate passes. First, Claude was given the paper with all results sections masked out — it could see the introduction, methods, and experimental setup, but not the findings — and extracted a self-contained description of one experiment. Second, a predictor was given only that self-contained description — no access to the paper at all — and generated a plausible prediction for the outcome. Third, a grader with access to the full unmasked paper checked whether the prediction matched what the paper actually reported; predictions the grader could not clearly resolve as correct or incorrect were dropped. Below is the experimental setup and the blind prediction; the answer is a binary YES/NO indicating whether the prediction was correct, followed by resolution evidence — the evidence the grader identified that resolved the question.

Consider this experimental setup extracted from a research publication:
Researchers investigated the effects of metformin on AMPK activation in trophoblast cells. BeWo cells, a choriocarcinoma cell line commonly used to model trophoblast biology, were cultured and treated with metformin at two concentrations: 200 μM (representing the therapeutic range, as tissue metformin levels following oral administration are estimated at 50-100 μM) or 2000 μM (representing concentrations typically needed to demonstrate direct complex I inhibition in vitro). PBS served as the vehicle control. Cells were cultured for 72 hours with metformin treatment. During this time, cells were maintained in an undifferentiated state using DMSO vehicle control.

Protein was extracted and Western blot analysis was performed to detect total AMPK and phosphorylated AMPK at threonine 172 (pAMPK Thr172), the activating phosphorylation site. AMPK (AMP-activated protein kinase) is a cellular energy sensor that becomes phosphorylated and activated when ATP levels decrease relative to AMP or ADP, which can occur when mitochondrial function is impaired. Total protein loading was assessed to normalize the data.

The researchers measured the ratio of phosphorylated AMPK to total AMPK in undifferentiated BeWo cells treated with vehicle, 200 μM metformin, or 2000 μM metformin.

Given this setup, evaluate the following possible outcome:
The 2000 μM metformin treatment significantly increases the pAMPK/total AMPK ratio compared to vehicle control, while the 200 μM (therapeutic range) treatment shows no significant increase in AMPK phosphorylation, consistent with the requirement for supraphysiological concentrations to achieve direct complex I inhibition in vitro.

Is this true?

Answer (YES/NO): YES